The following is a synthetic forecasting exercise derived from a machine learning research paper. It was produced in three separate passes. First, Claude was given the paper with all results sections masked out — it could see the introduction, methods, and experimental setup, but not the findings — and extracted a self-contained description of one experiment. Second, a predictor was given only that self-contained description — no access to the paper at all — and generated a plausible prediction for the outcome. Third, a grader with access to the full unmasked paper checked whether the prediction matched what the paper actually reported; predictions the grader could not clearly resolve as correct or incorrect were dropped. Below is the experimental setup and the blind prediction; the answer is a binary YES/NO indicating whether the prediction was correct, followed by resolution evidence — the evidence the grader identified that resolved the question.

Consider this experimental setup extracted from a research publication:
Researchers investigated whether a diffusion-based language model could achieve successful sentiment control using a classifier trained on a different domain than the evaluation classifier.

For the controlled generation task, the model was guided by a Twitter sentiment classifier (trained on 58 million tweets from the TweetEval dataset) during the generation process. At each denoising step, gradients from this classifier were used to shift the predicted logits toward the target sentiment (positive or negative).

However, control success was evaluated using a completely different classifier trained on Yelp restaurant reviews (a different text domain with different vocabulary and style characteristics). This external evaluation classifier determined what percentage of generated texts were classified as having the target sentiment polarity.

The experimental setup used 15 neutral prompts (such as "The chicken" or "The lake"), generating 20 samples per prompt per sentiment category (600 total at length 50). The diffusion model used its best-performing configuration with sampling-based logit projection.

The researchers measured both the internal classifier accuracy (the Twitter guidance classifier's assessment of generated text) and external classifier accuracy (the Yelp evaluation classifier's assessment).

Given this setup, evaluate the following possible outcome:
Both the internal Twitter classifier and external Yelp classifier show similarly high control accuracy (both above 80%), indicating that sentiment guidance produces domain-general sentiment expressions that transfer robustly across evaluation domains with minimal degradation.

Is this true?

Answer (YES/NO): YES